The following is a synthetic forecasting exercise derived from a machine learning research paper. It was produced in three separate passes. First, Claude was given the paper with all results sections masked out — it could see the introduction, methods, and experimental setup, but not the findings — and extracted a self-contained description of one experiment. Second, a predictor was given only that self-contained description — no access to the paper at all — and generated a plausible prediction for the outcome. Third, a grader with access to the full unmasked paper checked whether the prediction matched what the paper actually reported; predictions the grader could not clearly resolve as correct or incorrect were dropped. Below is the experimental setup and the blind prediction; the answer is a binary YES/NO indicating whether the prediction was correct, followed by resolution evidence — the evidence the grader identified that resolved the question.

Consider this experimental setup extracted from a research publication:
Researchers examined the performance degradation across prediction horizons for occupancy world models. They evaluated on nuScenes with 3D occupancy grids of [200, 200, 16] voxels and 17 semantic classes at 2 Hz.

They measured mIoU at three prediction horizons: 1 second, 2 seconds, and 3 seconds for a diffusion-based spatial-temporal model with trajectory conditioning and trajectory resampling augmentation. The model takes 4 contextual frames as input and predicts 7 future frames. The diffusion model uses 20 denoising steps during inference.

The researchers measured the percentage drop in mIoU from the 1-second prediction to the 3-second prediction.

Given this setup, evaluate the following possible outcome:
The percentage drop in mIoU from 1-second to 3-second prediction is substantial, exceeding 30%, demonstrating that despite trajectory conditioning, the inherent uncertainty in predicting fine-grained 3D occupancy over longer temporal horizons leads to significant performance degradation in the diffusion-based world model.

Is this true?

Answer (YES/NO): YES